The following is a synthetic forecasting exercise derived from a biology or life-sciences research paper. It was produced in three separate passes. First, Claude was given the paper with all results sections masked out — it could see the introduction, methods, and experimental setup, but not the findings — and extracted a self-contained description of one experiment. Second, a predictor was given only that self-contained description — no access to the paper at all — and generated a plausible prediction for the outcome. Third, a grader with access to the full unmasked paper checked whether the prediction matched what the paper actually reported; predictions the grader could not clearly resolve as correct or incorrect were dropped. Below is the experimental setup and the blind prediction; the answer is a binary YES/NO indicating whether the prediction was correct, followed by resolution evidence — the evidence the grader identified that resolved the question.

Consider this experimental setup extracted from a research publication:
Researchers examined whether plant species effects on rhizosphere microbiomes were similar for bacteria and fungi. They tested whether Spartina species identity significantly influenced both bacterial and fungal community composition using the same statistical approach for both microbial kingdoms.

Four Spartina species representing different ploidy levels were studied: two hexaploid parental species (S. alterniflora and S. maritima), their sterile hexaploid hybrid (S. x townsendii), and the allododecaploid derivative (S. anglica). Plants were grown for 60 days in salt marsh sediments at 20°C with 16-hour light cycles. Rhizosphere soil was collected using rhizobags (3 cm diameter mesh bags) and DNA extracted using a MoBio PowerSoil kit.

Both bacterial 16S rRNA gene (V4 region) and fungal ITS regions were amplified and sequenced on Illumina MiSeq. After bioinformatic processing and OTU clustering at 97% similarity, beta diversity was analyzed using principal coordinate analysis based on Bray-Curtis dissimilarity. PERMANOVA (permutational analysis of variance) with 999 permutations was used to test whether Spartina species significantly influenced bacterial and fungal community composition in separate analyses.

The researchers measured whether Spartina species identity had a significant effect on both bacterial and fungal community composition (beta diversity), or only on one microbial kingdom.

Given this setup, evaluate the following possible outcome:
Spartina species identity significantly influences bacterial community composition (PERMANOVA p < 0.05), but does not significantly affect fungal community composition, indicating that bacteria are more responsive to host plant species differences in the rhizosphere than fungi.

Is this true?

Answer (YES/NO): NO